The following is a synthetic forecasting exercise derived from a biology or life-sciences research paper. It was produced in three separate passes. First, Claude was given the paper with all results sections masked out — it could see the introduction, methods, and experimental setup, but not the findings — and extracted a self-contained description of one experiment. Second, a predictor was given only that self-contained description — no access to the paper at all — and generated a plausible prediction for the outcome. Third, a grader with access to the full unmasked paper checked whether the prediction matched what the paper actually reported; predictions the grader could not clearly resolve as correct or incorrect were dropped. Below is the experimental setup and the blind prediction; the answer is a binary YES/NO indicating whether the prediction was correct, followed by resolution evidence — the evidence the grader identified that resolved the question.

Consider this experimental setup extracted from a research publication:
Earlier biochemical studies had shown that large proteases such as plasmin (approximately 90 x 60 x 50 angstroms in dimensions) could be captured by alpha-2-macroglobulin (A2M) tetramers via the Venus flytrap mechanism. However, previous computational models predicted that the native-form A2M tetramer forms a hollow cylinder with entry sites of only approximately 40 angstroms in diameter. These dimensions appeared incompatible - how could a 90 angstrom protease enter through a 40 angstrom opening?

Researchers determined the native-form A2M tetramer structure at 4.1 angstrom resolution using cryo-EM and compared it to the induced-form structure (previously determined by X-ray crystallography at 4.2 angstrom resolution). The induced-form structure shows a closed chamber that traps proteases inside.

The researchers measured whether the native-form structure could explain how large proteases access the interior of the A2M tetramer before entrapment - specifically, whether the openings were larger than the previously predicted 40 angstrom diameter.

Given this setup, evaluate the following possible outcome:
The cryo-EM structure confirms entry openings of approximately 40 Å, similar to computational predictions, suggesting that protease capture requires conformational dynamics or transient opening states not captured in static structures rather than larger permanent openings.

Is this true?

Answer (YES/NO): NO